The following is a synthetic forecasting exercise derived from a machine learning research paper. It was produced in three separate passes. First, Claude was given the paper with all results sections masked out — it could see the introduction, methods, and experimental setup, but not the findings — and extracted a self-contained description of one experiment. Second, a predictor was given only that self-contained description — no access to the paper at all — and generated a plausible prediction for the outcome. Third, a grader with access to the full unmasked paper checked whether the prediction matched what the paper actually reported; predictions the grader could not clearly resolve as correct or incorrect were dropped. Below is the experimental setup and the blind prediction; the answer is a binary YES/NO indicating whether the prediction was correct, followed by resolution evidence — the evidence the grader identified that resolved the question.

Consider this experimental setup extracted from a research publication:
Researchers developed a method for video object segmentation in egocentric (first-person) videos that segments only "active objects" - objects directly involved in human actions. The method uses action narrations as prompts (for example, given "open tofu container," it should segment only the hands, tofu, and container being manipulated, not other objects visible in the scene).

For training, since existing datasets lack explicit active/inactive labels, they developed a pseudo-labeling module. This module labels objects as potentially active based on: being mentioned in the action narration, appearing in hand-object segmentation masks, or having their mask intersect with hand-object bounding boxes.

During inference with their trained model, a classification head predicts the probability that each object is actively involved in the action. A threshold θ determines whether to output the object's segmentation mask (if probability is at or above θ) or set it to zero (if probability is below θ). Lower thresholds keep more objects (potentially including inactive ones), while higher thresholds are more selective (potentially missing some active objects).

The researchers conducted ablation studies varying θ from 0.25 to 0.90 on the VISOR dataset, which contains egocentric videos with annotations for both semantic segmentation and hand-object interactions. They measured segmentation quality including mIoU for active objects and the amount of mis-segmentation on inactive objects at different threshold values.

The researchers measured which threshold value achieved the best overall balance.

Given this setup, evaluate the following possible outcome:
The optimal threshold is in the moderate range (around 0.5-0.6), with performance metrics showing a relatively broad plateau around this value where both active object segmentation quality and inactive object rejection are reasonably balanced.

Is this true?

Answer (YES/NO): NO